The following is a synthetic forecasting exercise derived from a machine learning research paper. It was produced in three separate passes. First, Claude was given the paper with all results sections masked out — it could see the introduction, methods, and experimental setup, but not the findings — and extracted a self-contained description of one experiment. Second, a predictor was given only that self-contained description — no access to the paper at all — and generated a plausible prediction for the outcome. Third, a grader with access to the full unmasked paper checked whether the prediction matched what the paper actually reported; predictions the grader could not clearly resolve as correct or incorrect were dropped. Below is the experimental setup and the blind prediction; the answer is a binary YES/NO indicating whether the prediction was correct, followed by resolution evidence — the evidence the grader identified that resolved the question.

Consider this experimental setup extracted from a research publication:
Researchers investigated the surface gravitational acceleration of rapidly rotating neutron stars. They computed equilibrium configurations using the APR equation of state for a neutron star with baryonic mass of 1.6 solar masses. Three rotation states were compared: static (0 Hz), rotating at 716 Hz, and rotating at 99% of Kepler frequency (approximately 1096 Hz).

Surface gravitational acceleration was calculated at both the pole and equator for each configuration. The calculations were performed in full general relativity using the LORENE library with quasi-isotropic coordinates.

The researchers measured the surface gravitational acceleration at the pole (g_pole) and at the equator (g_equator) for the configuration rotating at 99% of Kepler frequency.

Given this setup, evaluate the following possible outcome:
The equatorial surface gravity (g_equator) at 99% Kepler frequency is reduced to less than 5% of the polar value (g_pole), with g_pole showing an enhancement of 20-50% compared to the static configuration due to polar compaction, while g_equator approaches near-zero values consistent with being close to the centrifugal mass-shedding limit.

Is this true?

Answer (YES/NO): NO